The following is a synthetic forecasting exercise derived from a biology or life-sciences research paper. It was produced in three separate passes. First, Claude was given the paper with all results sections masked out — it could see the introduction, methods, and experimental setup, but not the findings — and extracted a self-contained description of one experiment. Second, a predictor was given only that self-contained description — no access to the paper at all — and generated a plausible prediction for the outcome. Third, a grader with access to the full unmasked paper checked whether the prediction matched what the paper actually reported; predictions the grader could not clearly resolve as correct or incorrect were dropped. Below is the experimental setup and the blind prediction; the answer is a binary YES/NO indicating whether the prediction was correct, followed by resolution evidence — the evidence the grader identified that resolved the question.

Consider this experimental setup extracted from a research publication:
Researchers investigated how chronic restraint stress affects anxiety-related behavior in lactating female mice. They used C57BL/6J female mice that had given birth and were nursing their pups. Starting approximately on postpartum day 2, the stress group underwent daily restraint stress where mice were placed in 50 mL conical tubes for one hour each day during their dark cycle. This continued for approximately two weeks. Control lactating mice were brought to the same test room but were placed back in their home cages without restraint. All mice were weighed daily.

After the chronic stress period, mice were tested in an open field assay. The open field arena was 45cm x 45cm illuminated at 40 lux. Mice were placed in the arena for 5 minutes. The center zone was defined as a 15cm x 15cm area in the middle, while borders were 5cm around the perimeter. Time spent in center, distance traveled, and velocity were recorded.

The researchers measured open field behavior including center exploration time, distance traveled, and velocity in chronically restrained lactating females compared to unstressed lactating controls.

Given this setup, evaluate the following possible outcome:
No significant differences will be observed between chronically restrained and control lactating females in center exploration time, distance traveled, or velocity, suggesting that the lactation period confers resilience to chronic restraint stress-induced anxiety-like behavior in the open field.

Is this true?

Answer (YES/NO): NO